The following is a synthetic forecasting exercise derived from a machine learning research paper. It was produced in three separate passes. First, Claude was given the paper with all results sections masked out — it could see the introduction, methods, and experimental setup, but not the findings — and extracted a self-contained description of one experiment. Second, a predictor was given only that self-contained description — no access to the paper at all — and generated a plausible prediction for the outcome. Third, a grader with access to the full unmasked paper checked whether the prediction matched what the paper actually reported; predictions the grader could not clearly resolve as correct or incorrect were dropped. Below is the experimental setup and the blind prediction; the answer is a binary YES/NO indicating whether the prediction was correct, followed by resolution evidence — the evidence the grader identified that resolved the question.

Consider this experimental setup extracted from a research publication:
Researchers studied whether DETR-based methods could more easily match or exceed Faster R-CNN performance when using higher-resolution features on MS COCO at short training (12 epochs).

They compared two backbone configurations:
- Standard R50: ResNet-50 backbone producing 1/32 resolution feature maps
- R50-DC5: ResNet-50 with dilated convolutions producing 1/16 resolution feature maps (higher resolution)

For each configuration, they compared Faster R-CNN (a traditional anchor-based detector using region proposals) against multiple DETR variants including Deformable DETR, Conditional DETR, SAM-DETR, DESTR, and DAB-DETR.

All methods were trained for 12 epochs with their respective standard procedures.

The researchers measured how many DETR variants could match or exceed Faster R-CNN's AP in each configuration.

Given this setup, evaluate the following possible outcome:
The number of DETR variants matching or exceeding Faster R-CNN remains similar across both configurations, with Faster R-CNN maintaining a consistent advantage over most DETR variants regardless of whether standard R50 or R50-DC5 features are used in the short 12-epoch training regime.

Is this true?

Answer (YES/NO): YES